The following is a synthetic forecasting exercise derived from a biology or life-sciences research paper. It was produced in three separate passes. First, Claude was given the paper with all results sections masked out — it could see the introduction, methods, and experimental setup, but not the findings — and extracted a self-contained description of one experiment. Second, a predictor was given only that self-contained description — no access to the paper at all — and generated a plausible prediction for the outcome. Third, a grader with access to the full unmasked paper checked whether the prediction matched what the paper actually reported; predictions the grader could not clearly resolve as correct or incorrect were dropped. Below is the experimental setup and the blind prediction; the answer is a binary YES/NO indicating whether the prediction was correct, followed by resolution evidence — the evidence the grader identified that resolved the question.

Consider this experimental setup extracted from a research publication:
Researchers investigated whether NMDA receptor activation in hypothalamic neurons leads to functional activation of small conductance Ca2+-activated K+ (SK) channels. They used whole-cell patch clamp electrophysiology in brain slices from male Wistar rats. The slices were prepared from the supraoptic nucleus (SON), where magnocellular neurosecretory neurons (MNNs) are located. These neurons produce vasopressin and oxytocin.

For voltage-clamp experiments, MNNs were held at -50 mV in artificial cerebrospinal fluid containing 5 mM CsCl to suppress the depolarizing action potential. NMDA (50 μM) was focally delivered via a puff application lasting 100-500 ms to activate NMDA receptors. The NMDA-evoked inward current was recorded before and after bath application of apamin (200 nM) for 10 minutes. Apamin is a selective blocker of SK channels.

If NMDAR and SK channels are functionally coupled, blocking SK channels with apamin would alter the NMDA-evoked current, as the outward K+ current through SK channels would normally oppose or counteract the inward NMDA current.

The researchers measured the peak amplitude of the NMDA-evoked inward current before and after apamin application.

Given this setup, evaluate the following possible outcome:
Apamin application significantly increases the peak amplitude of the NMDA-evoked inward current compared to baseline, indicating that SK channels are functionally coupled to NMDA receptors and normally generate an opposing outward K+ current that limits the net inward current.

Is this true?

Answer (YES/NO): YES